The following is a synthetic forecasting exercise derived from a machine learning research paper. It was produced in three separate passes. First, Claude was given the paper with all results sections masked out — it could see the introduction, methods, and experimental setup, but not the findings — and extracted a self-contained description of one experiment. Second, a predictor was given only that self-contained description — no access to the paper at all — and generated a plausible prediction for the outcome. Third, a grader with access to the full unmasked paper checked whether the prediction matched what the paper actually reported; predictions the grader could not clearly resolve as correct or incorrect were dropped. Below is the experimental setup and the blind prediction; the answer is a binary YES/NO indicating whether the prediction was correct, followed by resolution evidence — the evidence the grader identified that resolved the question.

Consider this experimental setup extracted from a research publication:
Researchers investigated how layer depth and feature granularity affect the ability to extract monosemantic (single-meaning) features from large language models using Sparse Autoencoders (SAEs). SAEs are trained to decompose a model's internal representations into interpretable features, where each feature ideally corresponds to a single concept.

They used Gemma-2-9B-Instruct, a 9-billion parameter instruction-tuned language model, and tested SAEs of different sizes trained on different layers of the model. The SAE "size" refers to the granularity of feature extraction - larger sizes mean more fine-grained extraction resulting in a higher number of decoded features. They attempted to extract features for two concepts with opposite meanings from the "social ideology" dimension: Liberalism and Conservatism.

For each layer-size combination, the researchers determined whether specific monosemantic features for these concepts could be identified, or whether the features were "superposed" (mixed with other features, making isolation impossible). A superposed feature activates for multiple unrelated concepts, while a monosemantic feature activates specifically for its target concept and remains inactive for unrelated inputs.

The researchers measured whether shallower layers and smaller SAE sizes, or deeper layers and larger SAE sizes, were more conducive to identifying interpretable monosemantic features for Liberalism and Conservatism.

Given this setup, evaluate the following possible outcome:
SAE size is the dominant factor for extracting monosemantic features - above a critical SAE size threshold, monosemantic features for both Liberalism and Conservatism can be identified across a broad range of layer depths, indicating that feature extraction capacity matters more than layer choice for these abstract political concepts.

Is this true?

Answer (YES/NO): NO